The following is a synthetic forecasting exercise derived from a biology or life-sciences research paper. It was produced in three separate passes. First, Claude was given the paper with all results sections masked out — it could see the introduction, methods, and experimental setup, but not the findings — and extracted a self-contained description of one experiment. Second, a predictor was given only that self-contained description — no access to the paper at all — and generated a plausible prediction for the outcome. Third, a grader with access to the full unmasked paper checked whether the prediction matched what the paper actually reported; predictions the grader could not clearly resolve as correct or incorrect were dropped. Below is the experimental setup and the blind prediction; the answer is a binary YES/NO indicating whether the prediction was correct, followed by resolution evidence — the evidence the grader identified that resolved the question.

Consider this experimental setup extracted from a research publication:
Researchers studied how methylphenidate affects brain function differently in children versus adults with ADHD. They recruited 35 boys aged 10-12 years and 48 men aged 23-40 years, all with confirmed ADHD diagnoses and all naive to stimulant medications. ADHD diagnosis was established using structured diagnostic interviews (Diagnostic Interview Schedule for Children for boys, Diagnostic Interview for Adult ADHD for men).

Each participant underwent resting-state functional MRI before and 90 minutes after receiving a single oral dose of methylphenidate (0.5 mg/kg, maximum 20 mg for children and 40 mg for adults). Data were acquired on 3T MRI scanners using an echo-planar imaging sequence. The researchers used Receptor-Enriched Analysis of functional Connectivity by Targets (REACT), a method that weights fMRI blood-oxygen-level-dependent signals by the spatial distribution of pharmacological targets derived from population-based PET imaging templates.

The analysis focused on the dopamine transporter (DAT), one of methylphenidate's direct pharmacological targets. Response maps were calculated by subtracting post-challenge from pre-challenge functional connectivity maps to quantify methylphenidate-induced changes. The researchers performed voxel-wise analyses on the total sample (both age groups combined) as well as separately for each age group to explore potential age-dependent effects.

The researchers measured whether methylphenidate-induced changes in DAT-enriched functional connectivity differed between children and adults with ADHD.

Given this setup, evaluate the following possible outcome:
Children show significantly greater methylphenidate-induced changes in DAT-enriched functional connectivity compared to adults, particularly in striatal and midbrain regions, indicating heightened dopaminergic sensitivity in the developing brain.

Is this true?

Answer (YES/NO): NO